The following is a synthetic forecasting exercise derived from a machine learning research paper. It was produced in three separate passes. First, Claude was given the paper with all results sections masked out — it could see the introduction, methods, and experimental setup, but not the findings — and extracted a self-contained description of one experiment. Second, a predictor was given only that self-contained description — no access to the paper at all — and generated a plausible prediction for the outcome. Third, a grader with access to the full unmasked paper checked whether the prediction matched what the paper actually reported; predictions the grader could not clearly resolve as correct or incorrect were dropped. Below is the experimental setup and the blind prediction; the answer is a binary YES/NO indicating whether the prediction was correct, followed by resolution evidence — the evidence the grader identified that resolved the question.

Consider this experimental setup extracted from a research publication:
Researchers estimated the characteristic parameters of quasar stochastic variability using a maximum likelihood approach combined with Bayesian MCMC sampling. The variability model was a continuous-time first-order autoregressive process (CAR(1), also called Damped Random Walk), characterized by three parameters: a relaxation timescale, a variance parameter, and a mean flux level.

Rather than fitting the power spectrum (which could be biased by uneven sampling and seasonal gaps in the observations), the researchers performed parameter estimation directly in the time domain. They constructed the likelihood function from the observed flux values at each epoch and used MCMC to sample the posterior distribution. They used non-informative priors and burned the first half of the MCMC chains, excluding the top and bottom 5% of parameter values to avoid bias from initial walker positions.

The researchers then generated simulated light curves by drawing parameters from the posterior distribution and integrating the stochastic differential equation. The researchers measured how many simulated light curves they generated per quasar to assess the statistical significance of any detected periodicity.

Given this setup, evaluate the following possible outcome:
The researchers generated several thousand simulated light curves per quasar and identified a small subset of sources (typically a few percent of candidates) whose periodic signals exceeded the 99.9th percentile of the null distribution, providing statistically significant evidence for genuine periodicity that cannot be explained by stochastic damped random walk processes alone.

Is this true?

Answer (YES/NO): NO